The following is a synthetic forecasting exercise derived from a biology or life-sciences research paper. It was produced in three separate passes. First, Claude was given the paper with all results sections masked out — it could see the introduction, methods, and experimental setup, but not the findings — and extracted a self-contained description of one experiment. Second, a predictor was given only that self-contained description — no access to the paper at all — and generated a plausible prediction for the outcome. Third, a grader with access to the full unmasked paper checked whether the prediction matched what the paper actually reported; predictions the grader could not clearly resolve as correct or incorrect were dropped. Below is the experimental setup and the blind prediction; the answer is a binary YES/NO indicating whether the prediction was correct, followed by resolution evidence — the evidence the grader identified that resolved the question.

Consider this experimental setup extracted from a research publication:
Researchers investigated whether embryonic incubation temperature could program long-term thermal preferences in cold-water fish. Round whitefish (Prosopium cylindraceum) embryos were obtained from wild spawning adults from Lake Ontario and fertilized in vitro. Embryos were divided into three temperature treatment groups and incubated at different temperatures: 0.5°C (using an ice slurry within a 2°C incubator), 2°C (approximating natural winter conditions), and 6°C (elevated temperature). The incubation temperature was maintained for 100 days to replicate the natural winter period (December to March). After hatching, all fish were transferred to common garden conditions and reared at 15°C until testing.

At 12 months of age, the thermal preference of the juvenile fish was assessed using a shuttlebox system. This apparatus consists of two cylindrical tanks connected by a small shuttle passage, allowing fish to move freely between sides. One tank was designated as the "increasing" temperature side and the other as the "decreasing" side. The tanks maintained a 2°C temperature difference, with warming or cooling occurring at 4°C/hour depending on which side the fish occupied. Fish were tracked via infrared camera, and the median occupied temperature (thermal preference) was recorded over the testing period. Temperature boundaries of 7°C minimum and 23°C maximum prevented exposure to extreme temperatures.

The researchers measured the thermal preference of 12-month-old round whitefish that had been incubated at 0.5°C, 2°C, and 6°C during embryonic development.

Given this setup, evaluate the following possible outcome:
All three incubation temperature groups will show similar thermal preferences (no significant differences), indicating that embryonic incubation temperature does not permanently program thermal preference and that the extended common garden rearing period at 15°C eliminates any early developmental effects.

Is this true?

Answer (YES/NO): NO